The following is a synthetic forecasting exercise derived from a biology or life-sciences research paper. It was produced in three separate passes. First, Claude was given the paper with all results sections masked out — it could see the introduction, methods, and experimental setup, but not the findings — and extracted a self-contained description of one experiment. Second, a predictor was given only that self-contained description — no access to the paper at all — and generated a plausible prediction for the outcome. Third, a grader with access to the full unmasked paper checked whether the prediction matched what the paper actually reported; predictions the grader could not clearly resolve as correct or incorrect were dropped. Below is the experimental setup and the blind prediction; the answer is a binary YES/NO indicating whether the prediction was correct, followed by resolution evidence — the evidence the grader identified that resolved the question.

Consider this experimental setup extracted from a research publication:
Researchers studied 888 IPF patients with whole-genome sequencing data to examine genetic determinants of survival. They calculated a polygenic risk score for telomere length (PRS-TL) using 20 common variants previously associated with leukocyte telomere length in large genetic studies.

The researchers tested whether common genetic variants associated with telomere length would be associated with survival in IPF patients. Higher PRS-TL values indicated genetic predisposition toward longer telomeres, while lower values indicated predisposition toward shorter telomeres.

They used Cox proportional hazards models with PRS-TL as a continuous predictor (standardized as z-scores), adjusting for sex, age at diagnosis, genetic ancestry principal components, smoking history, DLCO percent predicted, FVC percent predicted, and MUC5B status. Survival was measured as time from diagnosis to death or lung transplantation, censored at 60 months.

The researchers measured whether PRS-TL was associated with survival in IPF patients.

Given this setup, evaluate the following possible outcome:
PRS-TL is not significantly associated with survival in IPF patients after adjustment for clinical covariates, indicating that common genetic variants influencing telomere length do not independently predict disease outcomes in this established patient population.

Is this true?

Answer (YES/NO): YES